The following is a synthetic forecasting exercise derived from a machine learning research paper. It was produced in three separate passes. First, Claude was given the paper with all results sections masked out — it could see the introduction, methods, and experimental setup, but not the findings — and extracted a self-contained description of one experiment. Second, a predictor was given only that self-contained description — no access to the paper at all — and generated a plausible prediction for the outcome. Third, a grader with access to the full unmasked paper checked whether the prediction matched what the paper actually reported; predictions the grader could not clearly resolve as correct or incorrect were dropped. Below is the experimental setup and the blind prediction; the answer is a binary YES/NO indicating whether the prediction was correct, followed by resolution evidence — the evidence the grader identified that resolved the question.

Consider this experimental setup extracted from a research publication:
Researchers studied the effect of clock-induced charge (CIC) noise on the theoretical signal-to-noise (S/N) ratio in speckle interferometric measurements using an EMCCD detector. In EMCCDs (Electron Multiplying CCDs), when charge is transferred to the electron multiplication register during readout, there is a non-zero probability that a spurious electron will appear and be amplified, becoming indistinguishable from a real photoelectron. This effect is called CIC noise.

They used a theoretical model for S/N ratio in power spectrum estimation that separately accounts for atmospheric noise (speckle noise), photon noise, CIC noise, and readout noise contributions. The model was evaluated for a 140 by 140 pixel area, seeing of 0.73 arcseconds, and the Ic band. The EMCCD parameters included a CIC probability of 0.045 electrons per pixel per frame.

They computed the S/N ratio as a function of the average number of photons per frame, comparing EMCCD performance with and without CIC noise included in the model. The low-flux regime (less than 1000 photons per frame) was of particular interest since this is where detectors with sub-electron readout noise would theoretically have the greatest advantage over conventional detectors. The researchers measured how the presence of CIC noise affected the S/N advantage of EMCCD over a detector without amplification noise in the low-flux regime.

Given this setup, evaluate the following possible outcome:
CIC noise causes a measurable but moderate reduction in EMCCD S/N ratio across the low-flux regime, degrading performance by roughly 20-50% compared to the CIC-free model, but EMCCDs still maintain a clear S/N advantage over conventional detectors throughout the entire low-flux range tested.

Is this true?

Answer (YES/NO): NO